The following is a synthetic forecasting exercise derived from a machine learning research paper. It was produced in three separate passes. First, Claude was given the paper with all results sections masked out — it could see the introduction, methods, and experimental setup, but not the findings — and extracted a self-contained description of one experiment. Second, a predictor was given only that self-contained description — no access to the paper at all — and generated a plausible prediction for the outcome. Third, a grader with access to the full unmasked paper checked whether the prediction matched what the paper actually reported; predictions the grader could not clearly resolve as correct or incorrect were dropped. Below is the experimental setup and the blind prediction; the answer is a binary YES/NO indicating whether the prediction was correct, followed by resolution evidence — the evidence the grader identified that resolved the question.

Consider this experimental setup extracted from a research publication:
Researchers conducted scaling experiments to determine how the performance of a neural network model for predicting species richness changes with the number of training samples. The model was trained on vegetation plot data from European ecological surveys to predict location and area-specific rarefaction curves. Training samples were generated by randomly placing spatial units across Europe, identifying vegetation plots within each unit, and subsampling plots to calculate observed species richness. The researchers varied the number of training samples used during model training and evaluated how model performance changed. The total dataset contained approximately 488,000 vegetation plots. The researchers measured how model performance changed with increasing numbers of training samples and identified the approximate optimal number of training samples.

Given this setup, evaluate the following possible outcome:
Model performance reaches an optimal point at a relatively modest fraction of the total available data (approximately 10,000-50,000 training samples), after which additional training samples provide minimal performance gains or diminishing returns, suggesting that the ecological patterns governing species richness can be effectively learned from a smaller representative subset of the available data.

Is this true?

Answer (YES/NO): NO